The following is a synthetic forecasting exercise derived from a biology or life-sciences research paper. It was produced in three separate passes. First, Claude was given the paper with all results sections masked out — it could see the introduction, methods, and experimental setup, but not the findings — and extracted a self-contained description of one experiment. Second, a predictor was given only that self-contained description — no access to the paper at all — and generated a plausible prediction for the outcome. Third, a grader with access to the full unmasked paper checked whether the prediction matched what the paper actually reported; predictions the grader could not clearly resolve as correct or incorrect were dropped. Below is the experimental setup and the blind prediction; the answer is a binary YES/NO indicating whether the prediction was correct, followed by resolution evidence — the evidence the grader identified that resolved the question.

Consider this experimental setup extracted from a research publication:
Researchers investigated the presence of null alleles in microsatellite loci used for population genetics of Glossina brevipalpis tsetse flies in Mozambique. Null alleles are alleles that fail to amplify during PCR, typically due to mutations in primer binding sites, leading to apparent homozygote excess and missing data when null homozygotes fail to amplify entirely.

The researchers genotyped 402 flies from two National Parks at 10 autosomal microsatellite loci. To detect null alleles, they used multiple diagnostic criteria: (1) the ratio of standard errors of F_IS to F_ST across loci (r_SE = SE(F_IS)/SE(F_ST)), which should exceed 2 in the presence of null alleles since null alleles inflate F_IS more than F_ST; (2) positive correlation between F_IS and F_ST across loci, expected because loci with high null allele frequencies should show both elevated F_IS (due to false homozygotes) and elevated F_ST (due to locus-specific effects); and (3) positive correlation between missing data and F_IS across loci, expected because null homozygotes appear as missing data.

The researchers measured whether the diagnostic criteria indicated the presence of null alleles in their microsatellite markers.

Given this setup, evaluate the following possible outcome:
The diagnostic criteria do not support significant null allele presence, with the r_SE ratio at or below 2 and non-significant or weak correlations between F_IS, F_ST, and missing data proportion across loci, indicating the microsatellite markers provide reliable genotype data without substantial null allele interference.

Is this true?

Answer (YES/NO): NO